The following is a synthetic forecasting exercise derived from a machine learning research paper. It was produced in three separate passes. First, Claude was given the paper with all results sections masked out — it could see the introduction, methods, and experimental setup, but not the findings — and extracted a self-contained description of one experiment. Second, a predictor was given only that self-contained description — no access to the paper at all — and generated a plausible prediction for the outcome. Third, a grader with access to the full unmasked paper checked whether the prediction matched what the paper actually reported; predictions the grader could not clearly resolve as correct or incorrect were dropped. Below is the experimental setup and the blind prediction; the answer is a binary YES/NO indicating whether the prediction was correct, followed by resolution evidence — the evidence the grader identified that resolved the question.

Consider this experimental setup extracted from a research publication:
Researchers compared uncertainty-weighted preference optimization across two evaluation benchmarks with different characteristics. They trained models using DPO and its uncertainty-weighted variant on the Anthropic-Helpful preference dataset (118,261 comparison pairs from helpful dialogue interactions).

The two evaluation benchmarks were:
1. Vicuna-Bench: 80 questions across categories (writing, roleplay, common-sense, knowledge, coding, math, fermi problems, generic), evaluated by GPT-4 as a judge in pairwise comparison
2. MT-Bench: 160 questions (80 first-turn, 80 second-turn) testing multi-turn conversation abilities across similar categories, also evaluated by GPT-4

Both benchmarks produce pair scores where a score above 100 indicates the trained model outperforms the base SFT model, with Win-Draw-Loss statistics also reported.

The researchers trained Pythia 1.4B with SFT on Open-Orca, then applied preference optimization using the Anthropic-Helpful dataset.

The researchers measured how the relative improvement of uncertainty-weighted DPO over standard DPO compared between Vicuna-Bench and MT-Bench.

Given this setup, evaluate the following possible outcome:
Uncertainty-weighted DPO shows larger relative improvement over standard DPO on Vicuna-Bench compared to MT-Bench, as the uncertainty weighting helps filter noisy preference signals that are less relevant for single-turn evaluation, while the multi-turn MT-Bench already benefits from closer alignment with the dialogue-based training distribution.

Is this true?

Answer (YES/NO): YES